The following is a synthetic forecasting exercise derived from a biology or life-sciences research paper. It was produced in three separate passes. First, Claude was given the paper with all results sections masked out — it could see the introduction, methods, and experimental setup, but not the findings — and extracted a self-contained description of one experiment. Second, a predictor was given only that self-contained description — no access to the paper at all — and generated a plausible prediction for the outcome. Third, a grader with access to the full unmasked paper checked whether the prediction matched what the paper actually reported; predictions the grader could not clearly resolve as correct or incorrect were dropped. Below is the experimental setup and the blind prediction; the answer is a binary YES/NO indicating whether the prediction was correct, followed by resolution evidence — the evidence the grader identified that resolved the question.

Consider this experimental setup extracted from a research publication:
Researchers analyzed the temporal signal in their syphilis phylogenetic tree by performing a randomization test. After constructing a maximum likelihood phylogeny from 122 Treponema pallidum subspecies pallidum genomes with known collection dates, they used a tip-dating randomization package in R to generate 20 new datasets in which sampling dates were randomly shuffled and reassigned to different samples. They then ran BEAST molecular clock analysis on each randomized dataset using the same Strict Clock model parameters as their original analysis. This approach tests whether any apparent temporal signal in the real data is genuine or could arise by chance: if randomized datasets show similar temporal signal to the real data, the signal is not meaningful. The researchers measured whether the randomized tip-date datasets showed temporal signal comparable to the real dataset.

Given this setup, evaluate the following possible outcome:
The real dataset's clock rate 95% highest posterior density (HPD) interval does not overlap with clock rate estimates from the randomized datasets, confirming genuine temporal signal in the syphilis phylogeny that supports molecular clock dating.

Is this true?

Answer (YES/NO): YES